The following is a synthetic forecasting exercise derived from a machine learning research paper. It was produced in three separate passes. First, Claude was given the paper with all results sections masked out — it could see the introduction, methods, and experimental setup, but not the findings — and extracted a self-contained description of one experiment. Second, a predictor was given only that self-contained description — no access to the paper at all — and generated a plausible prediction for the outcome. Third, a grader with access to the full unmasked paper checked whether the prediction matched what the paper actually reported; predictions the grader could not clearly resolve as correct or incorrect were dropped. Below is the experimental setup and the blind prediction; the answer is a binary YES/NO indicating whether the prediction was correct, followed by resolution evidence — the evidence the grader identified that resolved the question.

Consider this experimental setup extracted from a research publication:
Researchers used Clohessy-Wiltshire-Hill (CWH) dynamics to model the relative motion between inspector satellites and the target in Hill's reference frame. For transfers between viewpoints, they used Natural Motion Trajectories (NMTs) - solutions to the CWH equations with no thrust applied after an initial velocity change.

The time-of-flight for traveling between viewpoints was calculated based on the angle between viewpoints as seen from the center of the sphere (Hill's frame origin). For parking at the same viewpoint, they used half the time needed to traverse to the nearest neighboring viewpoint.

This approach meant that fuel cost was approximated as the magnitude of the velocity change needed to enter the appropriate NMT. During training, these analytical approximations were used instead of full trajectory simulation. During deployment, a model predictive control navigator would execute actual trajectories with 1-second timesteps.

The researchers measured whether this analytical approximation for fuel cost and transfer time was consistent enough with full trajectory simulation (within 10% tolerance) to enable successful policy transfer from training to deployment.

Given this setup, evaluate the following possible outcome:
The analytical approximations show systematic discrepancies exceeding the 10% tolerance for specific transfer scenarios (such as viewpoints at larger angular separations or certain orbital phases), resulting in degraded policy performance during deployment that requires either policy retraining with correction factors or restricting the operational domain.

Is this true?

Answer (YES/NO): NO